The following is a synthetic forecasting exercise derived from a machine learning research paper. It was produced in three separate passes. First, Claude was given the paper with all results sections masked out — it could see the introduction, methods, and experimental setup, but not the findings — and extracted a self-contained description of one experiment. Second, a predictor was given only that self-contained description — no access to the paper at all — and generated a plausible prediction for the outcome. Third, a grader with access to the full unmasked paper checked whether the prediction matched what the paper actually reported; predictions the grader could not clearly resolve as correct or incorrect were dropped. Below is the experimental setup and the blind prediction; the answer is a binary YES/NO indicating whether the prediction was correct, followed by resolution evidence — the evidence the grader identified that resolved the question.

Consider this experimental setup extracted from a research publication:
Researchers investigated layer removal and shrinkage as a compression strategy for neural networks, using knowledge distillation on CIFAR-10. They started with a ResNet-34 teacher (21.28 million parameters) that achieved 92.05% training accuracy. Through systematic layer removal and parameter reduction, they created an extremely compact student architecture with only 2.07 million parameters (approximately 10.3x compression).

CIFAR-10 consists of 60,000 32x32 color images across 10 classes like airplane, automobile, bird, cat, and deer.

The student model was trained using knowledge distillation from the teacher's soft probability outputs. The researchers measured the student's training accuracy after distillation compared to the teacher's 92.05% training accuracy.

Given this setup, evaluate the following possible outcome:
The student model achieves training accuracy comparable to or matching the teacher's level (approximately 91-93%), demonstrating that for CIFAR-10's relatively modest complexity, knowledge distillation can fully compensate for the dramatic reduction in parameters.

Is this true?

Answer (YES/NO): YES